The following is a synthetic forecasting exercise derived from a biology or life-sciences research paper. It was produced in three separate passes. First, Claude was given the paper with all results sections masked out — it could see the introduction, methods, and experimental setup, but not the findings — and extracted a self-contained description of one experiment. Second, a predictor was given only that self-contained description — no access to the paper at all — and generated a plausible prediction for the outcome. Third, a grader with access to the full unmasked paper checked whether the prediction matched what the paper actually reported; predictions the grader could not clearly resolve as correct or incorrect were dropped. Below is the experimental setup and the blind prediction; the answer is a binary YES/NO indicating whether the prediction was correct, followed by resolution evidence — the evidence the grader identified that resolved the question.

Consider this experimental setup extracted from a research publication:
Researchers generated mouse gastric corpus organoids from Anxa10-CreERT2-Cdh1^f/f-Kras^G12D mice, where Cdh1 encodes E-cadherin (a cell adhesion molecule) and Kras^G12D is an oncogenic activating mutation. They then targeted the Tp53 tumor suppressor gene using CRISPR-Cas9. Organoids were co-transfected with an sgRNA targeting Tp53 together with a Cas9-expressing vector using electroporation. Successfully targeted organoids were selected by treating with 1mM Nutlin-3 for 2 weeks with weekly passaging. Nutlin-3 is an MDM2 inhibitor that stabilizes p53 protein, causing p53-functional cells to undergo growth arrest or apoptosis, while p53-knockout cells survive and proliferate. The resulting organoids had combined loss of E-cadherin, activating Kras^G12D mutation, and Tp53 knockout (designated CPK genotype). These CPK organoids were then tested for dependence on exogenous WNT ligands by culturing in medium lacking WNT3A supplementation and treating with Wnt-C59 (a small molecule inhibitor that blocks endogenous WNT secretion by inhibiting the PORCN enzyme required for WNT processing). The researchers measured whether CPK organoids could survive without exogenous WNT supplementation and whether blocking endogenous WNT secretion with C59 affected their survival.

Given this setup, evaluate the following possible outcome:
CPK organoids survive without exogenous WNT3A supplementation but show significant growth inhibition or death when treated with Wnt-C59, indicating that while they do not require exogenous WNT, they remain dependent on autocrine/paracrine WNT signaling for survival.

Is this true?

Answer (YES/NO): YES